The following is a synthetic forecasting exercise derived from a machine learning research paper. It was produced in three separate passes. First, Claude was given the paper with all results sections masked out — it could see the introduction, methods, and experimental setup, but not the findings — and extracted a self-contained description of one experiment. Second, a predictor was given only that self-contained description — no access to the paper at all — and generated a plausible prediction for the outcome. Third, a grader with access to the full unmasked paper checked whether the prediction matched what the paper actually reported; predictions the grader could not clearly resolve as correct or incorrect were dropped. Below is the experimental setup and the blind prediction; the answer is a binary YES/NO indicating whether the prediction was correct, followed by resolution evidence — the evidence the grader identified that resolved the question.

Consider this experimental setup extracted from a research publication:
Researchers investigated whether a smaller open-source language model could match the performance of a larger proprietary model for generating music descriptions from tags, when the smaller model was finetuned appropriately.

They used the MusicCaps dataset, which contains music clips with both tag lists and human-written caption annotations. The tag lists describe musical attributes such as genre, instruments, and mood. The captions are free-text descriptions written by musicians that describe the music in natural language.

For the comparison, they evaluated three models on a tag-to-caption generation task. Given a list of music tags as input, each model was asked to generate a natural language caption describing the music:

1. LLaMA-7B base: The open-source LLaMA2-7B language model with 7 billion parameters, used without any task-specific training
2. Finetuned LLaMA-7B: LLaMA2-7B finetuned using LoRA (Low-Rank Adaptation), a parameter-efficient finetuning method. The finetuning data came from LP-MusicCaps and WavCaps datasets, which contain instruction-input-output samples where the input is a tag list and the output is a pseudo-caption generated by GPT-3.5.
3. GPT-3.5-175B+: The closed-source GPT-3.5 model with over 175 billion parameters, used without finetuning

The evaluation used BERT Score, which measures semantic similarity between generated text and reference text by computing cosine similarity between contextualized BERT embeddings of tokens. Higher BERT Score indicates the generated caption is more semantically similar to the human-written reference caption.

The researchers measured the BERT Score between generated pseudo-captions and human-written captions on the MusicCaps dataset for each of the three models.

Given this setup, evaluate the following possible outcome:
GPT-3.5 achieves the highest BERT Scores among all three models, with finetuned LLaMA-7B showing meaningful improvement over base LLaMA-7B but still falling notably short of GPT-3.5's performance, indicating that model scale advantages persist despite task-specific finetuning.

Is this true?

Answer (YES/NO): NO